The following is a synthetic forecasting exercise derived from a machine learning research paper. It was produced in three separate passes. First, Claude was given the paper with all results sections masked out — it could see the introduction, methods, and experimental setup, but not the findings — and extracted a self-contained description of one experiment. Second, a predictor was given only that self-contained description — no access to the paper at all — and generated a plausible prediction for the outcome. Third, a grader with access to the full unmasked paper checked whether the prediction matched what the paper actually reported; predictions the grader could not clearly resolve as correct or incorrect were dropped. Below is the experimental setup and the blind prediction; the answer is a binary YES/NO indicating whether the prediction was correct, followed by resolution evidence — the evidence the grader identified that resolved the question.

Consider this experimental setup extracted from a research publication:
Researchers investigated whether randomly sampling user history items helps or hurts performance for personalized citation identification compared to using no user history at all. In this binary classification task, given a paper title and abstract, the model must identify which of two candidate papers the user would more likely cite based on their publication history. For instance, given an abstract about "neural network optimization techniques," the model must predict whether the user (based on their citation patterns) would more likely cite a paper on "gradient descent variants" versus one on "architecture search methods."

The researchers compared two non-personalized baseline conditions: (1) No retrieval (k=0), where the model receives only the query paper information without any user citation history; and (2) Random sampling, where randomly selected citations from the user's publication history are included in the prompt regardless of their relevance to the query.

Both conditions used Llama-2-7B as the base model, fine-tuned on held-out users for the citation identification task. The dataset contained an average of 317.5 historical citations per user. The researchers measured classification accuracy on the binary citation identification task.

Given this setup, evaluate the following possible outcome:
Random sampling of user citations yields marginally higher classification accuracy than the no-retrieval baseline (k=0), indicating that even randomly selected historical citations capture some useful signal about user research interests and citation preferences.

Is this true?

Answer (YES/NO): NO